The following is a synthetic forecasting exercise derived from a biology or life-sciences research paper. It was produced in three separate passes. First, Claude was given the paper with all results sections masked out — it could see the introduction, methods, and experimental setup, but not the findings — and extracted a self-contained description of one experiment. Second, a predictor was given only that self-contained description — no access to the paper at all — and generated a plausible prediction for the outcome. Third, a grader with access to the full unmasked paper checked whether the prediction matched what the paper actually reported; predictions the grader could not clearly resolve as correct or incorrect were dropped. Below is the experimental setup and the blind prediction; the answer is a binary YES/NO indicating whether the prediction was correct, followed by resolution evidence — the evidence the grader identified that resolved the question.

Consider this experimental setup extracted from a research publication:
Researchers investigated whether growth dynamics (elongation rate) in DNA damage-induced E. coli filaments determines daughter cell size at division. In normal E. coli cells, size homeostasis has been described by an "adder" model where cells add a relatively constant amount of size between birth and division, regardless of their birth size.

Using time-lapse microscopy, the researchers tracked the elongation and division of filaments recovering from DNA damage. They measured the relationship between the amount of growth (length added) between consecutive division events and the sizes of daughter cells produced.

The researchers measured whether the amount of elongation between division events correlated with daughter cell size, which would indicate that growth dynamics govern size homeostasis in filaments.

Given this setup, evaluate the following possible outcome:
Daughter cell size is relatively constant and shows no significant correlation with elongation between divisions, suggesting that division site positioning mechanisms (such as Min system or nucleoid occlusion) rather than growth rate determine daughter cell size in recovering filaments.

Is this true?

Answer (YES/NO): YES